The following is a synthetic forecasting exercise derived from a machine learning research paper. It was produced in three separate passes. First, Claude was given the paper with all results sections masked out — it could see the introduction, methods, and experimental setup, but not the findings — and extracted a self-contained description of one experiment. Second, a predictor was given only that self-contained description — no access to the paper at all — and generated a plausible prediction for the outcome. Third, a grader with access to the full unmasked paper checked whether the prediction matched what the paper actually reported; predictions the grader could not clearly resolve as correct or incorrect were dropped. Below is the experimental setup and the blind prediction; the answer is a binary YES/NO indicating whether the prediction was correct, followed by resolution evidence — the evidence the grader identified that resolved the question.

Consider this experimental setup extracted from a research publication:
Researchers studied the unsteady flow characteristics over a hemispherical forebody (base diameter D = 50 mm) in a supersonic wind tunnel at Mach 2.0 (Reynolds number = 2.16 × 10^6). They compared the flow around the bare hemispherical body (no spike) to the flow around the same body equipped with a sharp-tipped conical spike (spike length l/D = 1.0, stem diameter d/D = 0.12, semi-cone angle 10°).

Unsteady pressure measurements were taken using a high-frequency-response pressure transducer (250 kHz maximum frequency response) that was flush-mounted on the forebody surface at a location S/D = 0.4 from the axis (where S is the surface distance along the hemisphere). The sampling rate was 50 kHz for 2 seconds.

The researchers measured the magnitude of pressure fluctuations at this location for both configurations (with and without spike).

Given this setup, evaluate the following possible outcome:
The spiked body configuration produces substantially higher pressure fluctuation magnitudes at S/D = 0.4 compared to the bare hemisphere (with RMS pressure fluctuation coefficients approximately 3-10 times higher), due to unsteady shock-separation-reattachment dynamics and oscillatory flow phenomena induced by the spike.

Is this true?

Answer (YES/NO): YES